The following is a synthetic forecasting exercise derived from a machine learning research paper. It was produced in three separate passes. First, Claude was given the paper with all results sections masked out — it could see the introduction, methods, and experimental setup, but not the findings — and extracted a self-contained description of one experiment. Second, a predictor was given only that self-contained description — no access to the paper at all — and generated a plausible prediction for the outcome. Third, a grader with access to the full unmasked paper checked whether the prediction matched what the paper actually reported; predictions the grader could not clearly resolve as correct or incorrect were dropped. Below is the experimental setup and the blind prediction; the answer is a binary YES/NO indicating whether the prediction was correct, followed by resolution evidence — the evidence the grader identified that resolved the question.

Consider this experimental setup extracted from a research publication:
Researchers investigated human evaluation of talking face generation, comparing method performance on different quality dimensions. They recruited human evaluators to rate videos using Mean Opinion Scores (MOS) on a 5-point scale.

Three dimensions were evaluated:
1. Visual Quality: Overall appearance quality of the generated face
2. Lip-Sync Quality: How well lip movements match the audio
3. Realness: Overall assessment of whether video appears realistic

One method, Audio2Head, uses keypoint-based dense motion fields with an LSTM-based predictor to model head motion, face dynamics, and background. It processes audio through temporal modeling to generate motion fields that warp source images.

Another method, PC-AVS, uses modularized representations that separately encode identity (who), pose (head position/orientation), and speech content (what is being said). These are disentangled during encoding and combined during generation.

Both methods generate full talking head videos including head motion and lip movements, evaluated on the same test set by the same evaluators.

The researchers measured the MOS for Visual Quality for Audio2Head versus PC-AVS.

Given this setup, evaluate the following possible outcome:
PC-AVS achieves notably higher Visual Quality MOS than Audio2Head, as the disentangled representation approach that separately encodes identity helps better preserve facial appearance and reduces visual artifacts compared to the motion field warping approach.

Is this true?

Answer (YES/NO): NO